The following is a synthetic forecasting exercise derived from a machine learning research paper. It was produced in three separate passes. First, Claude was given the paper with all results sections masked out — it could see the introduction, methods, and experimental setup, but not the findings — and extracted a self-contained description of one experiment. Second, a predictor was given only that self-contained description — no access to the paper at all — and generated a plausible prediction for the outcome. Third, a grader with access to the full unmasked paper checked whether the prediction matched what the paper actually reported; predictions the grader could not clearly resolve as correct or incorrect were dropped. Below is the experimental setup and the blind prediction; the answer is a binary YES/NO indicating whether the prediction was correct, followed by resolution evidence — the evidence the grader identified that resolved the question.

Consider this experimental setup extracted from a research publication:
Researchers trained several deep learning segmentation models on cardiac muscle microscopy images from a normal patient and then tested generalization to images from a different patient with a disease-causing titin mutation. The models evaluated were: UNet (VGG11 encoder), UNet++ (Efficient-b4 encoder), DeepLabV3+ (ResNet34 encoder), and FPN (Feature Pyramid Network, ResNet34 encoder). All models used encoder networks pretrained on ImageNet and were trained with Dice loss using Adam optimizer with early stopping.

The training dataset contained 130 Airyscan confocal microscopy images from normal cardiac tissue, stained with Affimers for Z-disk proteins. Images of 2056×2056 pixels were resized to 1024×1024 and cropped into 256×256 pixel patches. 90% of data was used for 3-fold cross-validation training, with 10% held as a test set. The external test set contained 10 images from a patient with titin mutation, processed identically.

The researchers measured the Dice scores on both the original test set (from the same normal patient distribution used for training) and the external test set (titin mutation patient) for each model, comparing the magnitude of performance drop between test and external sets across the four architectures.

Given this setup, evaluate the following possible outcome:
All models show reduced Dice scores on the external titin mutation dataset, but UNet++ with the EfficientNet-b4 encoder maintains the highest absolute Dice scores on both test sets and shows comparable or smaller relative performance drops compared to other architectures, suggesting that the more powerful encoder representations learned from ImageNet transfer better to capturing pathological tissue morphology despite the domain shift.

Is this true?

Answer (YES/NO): NO